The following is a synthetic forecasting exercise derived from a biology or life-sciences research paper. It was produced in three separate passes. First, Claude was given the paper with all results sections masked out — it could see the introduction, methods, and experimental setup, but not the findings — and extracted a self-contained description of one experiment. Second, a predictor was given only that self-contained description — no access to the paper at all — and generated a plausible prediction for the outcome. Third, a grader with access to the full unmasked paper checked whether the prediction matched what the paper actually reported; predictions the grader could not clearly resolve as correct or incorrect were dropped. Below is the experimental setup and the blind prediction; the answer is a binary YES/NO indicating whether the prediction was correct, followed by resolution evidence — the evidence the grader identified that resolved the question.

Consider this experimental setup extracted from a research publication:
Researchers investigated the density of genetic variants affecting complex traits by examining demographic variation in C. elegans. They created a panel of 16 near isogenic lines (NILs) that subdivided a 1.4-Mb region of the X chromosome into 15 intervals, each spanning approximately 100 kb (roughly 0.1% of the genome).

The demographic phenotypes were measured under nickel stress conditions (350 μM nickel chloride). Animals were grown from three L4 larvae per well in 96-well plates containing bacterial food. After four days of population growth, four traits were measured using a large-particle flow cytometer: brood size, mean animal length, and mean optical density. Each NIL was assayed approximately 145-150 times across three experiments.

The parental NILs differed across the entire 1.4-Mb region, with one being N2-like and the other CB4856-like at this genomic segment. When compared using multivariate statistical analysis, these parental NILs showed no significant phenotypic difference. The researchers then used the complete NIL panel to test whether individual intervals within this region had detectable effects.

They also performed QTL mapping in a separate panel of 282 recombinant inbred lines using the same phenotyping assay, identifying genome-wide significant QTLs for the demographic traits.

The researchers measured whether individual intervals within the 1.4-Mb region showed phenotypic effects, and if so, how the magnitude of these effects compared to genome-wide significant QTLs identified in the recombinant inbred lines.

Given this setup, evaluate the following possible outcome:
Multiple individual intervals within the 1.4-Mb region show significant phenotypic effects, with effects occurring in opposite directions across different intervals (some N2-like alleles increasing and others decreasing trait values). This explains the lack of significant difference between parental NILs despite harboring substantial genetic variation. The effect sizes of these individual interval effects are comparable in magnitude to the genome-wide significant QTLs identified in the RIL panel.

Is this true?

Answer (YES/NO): YES